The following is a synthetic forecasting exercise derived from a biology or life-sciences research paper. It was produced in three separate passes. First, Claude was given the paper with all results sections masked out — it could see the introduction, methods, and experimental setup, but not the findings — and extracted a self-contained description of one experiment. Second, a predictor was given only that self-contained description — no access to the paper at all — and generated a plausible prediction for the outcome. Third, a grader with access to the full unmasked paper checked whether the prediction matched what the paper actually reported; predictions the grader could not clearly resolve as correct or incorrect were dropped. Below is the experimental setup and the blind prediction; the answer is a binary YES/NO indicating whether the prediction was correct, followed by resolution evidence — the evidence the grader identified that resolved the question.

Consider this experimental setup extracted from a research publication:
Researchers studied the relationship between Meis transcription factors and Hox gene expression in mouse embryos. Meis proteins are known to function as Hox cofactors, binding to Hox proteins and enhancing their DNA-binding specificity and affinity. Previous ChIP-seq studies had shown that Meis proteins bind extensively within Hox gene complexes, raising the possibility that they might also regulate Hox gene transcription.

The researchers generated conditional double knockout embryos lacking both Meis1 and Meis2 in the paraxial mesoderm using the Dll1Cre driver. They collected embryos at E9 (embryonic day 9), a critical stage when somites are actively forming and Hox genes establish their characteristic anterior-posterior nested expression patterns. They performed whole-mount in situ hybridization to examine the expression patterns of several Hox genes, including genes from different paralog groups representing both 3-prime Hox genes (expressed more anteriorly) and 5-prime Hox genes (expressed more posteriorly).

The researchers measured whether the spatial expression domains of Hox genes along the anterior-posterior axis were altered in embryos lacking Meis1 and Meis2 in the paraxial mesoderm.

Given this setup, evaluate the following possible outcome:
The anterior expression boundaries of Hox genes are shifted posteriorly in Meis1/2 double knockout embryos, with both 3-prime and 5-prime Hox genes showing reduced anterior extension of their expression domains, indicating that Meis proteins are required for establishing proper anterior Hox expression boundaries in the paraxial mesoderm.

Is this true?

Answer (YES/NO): NO